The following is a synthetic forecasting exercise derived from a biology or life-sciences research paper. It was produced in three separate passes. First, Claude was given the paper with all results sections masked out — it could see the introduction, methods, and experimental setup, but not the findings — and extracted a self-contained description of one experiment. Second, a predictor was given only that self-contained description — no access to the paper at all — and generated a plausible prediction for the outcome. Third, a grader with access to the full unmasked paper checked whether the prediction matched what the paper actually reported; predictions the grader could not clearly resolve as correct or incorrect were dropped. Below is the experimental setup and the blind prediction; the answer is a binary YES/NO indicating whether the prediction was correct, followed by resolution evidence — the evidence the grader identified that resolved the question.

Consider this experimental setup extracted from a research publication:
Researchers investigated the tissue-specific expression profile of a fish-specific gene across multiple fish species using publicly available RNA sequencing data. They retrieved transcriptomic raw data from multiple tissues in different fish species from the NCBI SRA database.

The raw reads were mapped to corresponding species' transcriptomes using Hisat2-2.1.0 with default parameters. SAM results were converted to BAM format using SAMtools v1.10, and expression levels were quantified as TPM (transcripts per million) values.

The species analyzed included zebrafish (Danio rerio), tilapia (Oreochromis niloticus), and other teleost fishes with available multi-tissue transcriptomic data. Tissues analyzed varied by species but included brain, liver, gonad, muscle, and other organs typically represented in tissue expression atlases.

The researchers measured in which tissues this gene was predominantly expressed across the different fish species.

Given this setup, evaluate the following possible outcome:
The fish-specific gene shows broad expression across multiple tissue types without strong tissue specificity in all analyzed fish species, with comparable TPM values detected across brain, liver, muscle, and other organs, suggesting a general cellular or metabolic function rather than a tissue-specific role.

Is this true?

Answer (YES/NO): NO